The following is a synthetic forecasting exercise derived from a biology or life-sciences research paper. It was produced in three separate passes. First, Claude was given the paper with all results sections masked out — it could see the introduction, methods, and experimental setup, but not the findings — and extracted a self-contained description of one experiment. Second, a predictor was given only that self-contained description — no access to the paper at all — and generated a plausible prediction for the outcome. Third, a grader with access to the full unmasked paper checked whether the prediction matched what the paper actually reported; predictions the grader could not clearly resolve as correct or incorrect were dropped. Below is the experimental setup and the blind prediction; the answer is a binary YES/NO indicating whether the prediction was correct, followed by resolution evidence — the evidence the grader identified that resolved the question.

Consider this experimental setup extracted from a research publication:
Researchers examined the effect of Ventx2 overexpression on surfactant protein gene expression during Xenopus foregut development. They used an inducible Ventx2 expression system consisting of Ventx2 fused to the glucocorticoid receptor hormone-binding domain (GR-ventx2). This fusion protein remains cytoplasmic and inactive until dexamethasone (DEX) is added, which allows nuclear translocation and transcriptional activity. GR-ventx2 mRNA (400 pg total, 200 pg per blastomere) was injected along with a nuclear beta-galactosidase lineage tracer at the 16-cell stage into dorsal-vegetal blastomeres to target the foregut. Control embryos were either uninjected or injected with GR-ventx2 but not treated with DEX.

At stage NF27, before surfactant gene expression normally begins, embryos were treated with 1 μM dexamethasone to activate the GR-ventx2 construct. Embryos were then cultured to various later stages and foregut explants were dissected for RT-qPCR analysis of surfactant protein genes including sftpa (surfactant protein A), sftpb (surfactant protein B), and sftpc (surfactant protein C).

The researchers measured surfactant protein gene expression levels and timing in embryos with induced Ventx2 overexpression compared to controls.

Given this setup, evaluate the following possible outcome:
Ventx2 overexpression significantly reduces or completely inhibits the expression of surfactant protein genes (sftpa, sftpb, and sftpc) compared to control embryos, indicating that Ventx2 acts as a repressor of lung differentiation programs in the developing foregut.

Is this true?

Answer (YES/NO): YES